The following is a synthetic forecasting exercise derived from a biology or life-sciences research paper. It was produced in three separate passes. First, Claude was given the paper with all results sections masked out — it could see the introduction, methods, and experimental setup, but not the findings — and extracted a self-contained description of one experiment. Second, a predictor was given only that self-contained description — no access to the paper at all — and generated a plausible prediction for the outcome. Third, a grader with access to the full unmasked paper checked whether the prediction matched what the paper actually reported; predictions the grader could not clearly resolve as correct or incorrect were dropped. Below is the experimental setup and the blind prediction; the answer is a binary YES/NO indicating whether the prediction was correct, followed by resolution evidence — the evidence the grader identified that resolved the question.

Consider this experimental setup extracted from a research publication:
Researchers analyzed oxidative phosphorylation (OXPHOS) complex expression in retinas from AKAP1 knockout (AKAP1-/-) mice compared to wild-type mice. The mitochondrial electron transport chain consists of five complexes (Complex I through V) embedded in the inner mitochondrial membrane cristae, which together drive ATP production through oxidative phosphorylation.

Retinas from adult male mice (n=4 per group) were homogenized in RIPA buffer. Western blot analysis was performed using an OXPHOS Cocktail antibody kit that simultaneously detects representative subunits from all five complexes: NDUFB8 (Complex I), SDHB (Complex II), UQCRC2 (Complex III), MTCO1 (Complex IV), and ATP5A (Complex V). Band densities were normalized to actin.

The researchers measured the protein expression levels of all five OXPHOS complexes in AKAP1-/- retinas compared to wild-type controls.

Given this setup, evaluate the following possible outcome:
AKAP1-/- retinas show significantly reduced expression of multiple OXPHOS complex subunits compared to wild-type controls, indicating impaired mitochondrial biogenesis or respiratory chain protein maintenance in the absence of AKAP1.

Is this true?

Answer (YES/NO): NO